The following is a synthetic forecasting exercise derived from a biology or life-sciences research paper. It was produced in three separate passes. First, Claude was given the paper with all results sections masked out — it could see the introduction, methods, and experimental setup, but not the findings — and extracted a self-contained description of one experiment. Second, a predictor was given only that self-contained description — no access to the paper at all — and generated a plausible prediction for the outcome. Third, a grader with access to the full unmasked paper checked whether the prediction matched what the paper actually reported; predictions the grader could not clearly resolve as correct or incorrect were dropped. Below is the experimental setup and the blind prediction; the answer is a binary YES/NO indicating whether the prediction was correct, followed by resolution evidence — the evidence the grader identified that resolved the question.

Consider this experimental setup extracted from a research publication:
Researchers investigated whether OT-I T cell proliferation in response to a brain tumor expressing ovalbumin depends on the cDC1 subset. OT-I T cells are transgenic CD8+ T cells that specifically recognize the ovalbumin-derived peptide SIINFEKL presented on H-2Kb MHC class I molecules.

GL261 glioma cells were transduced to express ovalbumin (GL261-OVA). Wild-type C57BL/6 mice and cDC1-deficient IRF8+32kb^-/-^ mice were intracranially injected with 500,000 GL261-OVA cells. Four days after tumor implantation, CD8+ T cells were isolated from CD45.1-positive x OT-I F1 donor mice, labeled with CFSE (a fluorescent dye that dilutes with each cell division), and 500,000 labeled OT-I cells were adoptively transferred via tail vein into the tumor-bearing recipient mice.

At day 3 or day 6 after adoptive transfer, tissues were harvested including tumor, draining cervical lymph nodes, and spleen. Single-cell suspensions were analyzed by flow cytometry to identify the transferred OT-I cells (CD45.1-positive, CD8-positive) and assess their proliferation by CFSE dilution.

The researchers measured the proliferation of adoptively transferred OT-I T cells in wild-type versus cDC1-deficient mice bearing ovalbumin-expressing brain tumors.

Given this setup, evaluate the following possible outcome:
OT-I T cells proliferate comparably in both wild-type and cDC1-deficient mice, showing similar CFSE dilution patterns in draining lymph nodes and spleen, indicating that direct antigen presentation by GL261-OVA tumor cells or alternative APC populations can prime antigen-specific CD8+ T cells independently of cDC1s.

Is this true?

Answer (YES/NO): NO